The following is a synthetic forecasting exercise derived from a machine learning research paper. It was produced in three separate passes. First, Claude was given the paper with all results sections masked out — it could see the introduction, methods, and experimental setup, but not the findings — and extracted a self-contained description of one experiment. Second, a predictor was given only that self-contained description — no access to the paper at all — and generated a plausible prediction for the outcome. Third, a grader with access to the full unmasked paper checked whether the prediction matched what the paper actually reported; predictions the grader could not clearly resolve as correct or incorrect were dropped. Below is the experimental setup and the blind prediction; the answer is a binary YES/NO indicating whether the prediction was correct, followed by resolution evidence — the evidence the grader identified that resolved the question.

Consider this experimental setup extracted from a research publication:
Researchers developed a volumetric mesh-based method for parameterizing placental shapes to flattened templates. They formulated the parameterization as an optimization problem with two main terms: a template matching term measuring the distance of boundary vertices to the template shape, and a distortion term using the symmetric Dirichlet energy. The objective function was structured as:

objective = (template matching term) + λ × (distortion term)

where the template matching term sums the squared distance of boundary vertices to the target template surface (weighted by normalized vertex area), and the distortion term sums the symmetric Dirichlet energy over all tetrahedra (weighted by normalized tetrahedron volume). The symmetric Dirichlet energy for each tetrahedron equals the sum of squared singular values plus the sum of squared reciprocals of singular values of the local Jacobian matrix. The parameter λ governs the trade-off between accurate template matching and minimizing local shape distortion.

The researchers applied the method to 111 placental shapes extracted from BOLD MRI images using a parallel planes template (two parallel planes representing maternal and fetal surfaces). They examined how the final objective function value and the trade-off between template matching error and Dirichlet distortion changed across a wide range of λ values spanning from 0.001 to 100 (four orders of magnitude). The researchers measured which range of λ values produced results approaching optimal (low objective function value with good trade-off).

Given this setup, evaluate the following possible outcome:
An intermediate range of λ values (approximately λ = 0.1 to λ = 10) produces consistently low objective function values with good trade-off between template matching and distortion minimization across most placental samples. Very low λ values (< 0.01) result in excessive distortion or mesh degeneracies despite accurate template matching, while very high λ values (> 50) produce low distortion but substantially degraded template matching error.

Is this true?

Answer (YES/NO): NO